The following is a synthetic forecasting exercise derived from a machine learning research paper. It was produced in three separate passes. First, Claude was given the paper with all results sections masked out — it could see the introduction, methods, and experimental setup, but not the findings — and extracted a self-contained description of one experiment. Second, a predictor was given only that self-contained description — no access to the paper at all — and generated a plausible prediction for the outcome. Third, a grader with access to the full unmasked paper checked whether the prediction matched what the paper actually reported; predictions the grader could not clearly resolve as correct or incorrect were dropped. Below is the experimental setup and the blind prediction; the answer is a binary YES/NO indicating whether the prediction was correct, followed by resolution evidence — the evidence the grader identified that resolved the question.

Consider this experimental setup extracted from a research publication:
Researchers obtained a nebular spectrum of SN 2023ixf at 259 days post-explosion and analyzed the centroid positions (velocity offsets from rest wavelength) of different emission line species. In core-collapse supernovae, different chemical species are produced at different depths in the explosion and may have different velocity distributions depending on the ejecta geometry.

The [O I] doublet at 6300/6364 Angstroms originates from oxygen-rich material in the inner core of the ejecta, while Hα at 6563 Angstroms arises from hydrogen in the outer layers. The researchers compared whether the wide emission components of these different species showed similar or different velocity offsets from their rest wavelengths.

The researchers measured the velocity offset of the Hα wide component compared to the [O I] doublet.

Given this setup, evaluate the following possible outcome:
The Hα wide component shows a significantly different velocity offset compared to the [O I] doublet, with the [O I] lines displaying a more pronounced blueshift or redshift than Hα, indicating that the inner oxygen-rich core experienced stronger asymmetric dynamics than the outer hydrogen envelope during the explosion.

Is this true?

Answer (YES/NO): YES